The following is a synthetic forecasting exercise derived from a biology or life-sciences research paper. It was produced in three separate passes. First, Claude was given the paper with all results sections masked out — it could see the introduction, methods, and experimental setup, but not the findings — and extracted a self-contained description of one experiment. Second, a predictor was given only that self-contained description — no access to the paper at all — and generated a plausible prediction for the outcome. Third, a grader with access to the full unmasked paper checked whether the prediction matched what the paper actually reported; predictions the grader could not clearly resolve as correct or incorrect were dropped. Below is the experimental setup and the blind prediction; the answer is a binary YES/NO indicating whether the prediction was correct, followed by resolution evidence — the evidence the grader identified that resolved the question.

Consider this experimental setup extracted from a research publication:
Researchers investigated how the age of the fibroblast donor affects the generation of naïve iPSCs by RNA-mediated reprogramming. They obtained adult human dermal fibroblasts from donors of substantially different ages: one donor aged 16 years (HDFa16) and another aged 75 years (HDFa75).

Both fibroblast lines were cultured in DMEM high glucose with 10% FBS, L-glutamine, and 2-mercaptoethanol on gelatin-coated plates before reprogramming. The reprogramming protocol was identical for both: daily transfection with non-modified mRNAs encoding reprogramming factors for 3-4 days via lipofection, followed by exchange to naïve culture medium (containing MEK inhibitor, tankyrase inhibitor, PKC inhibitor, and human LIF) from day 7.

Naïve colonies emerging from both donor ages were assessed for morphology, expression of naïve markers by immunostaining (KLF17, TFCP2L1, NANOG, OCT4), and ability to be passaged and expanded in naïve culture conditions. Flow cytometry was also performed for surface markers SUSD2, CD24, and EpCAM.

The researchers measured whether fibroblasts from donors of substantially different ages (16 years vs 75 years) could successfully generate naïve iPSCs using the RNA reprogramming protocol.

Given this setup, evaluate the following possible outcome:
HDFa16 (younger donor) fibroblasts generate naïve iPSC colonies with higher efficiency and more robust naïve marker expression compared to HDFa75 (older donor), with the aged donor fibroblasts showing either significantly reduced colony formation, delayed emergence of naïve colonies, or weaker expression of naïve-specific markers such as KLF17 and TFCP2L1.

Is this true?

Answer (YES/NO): NO